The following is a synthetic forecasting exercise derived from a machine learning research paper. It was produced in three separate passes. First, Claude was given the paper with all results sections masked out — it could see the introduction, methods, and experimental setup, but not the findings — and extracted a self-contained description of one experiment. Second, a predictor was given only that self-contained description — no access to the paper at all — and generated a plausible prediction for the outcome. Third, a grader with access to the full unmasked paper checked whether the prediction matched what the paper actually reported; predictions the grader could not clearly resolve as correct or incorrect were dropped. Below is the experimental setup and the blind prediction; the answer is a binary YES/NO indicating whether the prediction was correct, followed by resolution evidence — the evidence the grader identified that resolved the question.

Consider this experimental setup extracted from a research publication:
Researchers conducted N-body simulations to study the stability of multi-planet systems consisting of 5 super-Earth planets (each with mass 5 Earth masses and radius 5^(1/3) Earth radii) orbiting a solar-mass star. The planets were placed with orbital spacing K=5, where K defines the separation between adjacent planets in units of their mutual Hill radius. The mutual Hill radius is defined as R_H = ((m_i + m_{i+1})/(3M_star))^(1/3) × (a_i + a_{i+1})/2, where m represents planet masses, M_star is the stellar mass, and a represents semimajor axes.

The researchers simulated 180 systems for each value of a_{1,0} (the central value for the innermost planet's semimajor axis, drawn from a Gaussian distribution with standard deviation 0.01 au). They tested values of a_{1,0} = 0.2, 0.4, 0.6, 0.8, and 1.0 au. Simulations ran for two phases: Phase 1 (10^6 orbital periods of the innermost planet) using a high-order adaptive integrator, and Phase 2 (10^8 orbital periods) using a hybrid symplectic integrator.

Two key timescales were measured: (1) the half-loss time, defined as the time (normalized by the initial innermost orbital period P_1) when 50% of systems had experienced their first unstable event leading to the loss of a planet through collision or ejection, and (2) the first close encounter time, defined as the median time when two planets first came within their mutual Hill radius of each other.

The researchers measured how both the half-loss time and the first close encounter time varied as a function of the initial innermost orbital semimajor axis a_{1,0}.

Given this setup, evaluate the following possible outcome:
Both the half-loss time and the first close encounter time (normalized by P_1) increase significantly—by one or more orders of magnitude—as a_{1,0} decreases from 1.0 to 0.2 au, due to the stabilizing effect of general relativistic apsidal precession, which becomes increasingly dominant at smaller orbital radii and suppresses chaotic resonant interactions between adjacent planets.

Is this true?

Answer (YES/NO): NO